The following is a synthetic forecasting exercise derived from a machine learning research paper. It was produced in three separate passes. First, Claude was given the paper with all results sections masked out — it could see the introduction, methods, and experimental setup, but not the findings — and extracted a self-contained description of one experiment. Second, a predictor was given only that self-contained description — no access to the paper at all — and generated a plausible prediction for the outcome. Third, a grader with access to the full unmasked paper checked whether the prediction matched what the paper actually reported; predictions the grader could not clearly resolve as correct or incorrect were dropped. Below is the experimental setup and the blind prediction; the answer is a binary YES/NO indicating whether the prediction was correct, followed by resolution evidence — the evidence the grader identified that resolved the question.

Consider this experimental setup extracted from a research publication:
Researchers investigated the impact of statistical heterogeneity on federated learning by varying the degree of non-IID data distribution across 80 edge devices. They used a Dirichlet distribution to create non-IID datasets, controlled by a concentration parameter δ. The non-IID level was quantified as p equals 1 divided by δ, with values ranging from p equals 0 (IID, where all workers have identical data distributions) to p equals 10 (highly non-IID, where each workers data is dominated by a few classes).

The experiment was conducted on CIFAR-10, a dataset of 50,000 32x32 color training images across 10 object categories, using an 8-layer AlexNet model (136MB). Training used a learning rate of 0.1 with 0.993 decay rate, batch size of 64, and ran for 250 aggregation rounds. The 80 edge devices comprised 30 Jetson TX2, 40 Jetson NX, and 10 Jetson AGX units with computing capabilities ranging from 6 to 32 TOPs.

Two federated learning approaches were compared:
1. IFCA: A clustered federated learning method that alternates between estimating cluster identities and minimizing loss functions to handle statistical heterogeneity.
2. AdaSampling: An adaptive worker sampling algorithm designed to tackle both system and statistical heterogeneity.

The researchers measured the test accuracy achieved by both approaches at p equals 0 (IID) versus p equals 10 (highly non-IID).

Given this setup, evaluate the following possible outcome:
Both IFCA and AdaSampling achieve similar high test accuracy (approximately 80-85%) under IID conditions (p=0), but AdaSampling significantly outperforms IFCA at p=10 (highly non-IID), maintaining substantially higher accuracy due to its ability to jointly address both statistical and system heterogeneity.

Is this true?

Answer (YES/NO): YES